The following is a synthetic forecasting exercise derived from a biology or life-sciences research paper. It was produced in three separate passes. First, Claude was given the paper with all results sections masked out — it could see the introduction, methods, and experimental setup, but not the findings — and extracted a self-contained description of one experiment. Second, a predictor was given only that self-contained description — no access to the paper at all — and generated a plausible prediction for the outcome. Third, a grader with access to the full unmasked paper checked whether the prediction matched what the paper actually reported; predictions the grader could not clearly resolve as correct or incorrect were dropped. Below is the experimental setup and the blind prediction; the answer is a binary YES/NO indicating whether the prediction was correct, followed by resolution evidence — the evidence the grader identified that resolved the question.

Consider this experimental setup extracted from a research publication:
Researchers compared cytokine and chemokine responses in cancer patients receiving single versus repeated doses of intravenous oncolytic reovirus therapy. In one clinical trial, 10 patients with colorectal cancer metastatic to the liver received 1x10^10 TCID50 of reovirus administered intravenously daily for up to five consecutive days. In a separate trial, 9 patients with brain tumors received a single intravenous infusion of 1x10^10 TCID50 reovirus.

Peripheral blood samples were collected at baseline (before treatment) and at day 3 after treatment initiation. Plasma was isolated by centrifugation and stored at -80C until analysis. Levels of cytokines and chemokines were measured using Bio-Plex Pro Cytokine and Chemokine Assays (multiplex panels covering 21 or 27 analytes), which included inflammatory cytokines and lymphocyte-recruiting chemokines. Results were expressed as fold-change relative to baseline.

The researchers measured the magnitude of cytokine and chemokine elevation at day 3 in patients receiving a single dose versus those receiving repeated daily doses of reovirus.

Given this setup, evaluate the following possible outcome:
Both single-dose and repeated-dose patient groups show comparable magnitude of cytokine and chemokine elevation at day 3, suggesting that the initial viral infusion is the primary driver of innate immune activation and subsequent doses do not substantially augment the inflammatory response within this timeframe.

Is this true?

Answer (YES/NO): YES